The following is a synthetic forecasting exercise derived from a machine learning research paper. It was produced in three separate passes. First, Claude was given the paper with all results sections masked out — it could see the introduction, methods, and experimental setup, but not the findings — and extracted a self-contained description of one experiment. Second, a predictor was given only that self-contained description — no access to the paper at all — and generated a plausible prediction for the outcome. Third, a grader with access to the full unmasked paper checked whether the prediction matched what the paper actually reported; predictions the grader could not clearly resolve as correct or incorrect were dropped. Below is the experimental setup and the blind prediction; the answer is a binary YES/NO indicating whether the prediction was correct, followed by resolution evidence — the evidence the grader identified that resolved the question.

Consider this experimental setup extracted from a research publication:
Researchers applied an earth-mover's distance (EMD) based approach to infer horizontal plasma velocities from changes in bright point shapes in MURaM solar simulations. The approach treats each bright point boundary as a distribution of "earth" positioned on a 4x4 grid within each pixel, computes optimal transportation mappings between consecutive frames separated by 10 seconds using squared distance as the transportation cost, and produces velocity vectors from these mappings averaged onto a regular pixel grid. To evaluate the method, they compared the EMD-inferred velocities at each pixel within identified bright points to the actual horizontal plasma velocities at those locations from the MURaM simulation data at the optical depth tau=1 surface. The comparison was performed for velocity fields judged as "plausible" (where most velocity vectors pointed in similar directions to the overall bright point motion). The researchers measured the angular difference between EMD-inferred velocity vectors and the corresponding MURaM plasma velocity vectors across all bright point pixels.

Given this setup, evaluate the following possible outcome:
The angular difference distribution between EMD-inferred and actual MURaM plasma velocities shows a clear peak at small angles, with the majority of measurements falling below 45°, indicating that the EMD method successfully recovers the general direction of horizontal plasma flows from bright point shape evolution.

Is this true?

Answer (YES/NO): YES